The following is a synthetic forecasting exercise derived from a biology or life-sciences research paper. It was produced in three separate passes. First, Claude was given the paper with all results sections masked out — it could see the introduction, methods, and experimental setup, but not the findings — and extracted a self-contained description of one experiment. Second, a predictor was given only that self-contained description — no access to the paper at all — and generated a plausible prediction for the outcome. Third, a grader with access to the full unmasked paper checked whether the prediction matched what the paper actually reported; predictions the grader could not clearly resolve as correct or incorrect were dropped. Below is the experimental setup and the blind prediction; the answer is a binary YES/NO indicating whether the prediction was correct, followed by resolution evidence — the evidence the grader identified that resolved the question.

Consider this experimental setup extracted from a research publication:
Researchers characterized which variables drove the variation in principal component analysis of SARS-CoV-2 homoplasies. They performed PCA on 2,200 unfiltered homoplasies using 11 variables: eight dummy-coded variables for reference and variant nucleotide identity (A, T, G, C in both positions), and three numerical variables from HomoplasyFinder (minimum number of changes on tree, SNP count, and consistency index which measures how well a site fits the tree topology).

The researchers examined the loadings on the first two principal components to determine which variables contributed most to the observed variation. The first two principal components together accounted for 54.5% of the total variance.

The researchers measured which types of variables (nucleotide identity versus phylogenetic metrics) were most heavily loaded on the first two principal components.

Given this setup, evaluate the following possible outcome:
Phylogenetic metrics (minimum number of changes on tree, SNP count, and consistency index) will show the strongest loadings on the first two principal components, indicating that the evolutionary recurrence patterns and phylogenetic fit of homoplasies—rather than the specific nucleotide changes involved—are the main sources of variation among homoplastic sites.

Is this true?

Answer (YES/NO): NO